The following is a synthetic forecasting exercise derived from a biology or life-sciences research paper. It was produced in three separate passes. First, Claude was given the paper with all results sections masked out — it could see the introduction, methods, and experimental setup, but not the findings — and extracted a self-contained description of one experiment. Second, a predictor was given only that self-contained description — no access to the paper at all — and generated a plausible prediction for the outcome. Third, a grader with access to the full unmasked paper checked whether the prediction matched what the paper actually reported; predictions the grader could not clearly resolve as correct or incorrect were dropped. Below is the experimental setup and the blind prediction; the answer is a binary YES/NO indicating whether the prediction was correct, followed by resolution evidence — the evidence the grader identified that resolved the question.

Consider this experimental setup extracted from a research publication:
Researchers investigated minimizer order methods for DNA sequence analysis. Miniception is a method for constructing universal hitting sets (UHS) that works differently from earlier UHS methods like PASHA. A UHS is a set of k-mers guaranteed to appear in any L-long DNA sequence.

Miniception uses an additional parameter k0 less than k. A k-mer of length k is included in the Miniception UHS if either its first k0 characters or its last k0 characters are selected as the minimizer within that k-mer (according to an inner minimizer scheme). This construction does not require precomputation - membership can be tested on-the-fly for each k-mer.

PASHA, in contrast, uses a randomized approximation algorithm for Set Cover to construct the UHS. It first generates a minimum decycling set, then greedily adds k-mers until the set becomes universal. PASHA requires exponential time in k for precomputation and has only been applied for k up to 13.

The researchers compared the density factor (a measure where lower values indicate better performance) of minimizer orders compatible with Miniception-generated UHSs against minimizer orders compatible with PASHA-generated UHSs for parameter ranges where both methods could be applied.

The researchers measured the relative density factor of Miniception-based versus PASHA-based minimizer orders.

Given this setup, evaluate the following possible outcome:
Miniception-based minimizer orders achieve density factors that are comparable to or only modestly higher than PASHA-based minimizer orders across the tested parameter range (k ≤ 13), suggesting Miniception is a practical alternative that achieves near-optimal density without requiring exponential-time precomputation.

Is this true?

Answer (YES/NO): NO